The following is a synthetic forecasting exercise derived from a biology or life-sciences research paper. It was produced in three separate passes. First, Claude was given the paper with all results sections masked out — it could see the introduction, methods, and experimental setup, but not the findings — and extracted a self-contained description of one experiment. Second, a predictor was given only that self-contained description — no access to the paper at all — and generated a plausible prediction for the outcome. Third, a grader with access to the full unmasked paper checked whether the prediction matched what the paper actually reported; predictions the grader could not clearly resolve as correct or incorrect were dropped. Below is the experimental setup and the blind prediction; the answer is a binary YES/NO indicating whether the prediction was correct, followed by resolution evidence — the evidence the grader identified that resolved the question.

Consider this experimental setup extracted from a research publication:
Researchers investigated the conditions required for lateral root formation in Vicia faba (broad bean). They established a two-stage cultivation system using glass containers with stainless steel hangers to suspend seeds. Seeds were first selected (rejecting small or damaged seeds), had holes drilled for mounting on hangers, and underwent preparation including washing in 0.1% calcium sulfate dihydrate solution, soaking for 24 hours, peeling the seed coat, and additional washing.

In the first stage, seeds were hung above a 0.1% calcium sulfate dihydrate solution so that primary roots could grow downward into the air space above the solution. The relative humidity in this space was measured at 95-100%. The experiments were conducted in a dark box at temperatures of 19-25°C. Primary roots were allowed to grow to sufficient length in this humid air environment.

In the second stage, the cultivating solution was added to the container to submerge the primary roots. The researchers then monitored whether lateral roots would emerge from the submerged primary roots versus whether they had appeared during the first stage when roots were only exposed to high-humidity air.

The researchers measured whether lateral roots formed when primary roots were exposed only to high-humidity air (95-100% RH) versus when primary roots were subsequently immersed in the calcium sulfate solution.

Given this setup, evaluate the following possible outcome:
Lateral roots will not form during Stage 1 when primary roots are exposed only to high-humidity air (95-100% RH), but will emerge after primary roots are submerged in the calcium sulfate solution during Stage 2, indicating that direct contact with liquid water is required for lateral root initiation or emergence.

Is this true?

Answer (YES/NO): YES